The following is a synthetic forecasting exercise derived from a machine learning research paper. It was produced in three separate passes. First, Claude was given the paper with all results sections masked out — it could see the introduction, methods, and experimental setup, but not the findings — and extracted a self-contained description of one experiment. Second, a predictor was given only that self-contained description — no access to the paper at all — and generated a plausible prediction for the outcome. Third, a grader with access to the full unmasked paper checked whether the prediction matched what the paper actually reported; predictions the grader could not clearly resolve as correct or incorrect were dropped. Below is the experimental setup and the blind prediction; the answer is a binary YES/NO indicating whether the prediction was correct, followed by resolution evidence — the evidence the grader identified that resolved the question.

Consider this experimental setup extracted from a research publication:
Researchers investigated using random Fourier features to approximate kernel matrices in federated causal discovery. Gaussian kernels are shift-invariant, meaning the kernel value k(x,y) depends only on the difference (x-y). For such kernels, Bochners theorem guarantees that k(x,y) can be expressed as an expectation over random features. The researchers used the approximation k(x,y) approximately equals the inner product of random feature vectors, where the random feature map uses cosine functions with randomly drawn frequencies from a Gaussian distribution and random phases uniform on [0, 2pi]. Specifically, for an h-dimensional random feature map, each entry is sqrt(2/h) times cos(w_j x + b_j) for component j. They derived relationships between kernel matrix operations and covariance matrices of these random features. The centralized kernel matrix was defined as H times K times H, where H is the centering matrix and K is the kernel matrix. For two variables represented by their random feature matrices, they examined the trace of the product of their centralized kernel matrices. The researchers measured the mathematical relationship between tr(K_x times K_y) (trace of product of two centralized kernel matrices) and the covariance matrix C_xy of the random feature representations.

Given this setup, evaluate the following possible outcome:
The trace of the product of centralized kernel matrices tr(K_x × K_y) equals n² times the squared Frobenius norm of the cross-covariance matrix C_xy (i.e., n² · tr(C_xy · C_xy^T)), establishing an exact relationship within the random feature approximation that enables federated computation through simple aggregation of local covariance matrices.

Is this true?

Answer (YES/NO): YES